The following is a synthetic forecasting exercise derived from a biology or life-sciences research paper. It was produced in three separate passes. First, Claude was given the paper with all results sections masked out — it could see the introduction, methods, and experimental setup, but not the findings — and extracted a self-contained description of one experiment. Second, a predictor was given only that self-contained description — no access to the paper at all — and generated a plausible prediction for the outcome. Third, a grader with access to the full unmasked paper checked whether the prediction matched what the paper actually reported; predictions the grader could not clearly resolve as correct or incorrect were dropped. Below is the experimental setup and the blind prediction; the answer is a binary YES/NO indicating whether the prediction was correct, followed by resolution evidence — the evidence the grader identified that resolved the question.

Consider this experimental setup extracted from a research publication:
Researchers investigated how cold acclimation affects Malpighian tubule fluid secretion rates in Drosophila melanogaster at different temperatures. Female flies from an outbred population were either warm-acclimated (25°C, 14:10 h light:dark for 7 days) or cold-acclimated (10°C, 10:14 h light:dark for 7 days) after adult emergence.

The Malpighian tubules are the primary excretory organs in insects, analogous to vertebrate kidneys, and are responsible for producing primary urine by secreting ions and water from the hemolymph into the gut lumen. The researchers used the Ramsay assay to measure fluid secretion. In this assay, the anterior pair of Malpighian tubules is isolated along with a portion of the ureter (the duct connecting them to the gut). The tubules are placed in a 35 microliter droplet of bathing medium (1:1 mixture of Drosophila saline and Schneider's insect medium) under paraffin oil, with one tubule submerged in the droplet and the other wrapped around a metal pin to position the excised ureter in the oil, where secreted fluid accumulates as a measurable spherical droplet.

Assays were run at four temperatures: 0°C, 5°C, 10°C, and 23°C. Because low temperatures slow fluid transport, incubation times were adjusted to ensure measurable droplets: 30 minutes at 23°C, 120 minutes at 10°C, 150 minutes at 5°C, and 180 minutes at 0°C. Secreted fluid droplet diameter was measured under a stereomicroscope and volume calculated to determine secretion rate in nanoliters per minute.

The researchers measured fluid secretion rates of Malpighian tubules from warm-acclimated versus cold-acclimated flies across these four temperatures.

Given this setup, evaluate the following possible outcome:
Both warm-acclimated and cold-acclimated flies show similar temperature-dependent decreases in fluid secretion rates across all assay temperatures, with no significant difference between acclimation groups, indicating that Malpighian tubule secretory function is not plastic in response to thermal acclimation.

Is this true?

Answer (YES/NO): NO